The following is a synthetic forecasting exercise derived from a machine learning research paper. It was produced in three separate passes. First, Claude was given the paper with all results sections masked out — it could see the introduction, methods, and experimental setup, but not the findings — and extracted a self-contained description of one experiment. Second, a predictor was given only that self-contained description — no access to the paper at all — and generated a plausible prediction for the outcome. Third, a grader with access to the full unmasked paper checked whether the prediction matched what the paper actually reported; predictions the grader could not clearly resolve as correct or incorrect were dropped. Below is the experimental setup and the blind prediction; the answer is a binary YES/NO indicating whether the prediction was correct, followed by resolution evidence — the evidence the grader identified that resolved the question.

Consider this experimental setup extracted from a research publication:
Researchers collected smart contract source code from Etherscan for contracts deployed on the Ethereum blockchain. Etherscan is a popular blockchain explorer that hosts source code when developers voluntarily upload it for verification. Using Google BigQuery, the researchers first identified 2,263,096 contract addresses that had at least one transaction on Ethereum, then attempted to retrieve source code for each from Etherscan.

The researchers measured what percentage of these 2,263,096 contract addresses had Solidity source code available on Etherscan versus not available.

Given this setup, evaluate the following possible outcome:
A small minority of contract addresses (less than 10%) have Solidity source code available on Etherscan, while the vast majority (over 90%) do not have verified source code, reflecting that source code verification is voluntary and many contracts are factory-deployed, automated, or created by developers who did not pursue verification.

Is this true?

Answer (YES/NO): NO